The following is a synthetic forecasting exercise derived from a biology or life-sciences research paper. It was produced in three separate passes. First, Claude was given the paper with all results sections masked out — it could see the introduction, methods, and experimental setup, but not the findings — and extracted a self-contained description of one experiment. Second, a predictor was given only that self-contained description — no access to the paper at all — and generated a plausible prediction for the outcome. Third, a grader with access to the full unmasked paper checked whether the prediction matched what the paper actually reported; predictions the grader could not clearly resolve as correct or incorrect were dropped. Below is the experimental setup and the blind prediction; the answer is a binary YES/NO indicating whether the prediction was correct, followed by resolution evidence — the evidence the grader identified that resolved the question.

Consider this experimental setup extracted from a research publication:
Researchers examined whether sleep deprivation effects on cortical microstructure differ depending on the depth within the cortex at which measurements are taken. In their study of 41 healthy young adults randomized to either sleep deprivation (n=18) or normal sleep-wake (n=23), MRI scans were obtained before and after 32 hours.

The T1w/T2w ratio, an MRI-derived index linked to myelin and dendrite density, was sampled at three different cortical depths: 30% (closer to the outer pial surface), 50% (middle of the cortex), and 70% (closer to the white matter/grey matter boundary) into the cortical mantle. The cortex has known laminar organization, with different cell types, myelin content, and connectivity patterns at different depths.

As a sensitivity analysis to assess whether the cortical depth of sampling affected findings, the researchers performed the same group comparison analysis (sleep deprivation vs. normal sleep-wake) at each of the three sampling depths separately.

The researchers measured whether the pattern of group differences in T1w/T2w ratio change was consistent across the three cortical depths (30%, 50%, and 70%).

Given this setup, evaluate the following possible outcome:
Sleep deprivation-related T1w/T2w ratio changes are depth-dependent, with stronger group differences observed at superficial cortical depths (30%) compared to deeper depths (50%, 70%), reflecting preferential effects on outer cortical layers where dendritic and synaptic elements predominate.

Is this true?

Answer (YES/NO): YES